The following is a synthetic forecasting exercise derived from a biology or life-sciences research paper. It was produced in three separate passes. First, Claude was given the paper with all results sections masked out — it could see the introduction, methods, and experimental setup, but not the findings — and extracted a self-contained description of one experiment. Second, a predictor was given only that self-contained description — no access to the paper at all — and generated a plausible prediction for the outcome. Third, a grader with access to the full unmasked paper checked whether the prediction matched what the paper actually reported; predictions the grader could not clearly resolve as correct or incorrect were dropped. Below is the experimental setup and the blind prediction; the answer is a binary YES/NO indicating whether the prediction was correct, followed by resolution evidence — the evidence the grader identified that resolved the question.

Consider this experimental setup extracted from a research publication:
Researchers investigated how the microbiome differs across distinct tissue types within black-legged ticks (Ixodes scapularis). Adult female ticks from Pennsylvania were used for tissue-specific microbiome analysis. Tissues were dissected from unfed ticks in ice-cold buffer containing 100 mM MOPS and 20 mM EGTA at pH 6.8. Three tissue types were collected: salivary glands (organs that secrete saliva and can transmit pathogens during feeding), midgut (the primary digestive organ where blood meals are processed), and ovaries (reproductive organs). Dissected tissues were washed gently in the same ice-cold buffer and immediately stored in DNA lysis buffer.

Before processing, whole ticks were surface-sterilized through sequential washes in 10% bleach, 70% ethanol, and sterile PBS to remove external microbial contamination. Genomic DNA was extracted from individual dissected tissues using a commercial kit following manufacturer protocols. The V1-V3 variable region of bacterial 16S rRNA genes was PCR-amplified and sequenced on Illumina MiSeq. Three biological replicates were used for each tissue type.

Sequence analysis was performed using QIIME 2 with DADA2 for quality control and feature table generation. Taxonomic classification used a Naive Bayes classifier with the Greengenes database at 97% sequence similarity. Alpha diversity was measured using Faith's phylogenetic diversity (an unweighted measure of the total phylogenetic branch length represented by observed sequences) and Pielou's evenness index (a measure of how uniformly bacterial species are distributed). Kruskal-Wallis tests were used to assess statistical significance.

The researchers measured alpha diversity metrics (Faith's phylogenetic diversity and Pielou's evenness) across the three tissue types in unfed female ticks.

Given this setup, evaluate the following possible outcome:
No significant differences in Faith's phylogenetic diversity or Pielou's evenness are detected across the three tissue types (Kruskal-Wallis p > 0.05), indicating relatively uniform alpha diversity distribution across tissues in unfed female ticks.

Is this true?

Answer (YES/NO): YES